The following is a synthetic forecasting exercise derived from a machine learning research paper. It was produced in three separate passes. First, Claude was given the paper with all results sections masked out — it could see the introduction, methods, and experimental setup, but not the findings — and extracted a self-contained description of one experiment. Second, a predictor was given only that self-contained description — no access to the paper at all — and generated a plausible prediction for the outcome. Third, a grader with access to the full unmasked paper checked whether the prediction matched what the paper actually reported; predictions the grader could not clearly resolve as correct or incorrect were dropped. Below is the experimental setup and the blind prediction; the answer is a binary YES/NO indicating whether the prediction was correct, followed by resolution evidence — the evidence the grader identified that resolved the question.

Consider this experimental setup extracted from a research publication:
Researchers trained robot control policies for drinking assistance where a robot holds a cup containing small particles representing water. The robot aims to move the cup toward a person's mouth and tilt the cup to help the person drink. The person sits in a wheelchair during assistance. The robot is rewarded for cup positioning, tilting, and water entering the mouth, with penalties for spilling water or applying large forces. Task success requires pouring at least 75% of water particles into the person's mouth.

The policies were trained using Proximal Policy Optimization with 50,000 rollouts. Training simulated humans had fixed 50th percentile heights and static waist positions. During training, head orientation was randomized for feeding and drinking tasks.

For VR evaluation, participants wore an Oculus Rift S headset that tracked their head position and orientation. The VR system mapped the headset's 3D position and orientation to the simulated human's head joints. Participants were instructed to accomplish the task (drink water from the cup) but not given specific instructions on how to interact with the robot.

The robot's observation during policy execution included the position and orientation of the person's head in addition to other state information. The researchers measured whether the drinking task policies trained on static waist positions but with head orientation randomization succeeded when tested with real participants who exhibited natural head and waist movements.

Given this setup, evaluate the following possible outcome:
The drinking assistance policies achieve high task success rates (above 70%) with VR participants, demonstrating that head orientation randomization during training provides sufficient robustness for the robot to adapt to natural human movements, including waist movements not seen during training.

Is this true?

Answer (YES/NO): NO